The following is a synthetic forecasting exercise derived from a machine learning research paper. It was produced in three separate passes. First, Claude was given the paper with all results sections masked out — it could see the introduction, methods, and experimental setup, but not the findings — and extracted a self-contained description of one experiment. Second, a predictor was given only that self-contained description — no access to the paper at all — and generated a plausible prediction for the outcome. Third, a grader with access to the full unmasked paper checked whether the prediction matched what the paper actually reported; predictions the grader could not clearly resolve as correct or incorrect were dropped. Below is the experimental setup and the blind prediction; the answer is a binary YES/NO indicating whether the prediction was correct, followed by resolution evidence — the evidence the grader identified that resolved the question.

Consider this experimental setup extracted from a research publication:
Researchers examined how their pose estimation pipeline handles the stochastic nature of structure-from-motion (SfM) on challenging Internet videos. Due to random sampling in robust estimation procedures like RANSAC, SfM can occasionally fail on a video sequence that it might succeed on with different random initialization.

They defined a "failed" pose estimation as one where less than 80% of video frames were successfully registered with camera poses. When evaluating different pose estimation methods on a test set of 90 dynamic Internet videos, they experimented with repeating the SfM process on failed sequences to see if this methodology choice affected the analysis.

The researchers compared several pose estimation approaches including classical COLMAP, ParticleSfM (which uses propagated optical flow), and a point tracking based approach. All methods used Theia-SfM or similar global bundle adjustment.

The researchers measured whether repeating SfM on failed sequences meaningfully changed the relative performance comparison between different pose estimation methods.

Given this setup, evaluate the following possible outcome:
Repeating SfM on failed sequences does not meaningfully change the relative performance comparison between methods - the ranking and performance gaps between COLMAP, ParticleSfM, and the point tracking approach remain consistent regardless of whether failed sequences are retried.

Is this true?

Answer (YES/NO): YES